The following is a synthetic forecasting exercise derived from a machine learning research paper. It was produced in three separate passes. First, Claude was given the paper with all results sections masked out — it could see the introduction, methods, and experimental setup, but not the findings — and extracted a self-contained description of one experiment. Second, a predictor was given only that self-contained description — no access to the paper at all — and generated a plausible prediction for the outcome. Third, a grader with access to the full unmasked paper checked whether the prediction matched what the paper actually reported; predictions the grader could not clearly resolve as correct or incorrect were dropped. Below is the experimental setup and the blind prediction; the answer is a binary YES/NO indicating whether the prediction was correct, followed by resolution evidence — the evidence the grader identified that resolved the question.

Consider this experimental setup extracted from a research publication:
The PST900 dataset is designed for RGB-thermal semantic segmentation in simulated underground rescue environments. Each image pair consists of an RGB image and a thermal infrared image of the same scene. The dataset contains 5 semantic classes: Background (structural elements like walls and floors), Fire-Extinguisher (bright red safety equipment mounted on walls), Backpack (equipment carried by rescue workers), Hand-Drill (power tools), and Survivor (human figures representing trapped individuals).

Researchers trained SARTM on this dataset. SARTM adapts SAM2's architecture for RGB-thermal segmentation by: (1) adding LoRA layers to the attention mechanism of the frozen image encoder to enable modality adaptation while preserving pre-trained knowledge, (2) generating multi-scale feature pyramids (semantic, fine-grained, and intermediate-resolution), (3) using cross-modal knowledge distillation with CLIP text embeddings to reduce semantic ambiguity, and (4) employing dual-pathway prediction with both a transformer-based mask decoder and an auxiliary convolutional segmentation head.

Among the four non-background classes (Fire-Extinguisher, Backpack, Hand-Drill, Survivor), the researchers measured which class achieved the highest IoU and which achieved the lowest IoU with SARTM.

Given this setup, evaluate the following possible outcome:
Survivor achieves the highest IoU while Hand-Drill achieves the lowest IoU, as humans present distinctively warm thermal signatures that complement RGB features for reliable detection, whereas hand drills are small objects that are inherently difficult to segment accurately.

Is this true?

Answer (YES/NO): NO